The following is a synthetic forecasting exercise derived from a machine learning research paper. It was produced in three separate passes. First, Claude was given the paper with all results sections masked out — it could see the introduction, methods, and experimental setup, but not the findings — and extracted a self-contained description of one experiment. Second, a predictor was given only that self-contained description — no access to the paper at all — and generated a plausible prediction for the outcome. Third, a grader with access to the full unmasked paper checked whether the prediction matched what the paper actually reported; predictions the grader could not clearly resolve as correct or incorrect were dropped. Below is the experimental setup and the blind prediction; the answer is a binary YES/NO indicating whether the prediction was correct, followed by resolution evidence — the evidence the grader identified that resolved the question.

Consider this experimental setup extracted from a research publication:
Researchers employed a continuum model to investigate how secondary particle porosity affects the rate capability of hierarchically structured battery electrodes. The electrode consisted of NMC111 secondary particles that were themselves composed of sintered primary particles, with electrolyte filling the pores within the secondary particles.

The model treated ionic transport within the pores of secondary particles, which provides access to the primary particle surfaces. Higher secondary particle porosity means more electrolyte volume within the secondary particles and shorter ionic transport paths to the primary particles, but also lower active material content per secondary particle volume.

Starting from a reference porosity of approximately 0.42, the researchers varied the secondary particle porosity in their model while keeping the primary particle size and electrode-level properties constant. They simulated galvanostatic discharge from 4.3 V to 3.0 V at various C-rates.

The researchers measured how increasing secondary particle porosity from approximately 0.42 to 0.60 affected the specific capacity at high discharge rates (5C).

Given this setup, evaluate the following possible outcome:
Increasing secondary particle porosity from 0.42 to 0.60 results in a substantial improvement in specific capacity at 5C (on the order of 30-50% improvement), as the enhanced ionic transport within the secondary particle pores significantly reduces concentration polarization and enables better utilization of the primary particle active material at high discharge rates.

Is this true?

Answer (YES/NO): NO